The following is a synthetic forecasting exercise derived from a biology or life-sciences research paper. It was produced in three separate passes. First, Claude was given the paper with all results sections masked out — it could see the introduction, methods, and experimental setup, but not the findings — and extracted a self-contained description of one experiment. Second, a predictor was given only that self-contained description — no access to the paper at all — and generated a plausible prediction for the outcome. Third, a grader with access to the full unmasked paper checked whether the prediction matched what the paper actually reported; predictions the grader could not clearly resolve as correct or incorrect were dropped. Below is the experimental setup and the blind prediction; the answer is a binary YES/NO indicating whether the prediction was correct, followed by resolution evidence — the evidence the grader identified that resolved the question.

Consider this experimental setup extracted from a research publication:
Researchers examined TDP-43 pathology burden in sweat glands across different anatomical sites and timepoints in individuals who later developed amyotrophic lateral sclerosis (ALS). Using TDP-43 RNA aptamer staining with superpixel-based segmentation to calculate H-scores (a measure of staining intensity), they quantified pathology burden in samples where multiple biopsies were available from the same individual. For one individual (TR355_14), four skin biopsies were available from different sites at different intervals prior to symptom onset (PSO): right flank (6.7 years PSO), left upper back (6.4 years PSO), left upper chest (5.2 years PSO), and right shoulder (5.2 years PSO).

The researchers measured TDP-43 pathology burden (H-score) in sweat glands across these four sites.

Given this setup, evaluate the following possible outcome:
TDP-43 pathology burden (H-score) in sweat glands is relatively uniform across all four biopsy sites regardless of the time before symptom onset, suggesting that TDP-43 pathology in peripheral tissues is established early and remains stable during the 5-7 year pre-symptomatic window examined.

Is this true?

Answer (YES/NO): NO